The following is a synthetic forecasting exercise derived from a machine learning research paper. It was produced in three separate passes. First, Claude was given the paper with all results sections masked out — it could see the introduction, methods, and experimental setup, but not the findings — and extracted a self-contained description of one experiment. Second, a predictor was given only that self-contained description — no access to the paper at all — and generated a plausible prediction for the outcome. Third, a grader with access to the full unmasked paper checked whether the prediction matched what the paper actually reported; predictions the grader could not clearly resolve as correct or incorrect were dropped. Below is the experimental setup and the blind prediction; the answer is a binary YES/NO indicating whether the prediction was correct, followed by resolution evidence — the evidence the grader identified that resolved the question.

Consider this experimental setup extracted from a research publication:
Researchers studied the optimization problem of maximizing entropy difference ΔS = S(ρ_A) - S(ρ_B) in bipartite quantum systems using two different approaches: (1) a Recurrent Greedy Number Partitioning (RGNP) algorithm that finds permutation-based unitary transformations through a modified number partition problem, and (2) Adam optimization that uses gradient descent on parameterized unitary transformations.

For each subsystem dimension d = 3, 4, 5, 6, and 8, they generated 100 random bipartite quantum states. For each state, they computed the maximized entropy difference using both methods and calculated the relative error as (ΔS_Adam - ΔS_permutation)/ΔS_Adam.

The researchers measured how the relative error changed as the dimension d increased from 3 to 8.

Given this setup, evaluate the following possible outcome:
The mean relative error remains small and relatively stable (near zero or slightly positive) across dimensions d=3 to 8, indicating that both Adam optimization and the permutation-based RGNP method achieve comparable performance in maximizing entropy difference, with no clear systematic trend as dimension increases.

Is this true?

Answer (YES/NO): NO